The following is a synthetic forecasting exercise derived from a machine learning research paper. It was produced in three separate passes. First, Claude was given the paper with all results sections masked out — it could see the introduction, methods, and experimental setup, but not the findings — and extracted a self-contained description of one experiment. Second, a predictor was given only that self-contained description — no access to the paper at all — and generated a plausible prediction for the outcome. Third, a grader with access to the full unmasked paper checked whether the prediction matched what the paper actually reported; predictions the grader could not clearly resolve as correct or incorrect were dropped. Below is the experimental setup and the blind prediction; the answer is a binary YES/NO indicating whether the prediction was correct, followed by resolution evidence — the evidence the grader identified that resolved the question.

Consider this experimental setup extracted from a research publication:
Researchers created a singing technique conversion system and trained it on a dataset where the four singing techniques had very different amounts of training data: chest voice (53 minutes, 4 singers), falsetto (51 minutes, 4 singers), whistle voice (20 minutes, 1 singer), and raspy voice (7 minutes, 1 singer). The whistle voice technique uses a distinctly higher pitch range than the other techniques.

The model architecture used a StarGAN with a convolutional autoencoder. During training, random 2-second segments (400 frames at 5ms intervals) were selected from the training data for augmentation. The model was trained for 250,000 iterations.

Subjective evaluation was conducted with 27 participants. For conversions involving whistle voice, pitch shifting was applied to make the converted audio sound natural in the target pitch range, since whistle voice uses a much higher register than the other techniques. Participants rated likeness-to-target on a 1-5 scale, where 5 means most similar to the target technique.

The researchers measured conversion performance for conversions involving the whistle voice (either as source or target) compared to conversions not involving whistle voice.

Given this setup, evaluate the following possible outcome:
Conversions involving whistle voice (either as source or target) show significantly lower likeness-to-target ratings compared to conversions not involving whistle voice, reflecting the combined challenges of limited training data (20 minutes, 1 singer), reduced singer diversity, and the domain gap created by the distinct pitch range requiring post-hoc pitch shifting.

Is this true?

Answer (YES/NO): NO